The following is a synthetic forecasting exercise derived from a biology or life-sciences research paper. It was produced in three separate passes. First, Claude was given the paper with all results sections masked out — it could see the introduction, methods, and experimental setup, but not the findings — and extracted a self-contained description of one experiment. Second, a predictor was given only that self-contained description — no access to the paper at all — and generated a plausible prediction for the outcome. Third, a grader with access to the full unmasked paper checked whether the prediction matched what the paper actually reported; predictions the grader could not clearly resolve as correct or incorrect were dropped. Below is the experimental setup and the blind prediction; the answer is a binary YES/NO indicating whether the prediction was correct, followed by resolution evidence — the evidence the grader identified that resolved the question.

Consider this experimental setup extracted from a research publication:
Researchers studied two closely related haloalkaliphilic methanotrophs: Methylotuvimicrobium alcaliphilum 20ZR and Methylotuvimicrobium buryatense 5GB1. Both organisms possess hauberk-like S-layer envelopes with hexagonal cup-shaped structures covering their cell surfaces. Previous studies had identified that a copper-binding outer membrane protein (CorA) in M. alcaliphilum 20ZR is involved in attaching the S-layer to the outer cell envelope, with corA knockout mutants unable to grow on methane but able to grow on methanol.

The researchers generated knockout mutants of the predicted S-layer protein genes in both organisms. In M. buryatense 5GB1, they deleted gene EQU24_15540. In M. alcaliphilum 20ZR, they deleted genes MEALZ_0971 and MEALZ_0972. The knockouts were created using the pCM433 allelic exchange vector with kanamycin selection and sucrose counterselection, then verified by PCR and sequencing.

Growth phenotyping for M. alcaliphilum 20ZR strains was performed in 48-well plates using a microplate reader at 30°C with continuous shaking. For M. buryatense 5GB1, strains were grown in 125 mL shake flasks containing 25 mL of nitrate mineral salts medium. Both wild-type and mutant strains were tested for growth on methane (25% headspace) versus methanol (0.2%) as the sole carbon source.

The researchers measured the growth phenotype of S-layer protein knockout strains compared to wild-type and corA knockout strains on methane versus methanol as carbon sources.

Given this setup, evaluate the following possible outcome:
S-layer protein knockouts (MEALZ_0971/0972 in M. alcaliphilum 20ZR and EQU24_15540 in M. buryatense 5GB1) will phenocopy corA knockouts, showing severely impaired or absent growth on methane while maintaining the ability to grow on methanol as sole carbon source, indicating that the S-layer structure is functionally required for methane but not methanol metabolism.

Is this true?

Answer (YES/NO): NO